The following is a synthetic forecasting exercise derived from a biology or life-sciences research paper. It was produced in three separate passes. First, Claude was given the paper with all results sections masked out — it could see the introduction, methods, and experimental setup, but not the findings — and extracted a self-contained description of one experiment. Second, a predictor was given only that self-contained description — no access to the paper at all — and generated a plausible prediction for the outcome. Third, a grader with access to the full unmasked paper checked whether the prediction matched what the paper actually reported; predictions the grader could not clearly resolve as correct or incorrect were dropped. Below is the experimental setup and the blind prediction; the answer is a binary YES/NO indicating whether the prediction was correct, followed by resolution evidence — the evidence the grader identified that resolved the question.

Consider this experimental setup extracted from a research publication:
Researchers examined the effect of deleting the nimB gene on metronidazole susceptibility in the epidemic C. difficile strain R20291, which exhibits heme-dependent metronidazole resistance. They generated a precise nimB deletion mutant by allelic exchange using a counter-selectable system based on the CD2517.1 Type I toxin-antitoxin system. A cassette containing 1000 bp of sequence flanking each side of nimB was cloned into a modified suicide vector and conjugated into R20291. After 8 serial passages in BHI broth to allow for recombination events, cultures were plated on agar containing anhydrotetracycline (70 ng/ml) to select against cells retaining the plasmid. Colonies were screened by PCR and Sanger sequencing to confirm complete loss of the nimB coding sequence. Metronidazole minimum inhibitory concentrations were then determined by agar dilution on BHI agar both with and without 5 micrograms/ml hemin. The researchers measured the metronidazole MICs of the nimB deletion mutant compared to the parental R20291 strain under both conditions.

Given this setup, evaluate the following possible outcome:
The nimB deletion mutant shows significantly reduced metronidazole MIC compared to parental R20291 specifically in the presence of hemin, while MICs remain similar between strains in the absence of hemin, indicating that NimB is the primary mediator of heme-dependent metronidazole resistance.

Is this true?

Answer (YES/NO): YES